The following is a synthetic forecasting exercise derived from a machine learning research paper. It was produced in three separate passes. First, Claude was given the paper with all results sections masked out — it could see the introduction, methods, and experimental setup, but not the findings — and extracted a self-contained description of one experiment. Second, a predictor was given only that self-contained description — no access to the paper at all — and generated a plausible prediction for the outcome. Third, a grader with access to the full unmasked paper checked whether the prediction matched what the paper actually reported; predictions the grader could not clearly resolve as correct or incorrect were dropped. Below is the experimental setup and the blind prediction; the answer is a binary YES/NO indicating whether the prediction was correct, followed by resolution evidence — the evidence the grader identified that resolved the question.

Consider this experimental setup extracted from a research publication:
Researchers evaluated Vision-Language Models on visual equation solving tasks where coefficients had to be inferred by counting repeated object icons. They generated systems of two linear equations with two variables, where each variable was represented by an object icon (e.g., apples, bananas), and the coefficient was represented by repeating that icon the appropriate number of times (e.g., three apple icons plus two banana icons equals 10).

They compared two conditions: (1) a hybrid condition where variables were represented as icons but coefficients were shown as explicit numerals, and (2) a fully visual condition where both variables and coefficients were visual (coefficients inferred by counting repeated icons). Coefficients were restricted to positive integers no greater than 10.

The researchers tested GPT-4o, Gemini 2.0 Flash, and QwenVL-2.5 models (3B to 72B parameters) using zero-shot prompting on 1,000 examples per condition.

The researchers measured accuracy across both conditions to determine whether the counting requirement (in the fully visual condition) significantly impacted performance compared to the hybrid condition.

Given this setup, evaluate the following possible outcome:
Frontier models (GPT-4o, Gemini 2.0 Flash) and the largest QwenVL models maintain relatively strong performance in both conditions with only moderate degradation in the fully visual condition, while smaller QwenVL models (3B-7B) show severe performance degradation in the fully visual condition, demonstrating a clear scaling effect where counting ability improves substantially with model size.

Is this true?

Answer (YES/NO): NO